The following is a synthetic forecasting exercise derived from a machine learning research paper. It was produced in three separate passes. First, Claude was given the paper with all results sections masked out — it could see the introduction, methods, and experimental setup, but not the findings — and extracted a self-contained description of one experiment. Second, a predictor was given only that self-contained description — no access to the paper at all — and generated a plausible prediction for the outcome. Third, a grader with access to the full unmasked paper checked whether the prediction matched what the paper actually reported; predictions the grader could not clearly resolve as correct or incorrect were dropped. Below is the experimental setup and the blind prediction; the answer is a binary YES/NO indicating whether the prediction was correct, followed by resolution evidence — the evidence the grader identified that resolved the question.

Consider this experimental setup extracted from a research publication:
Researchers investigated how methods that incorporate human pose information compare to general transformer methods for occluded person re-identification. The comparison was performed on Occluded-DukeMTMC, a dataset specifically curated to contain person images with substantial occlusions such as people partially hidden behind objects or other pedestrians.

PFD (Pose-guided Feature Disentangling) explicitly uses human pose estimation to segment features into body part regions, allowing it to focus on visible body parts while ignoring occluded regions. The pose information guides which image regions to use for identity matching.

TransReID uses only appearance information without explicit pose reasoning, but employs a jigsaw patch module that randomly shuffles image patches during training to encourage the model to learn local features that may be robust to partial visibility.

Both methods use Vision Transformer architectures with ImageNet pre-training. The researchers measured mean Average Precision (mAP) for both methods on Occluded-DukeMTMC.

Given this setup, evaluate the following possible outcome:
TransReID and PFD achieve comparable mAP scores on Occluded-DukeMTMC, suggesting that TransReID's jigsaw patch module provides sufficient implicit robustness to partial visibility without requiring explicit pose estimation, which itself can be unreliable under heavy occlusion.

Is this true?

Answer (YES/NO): NO